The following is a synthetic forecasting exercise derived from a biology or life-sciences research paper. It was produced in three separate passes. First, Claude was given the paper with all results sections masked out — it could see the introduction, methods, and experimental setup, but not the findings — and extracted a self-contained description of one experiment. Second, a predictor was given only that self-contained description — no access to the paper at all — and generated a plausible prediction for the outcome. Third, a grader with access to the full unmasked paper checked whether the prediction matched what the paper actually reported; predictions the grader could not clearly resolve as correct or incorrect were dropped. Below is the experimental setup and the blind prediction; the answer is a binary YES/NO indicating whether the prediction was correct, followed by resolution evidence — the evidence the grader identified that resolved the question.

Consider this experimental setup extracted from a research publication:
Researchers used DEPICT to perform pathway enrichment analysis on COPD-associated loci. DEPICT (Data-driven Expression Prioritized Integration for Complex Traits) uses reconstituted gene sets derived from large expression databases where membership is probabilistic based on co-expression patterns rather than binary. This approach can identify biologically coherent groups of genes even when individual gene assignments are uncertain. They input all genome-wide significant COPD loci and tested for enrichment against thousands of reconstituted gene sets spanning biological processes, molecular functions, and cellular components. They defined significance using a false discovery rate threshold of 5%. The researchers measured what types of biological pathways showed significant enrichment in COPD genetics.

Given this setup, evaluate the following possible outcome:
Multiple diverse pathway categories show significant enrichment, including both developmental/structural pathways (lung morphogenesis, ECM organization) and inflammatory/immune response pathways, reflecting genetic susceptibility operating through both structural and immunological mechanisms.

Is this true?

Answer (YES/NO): NO